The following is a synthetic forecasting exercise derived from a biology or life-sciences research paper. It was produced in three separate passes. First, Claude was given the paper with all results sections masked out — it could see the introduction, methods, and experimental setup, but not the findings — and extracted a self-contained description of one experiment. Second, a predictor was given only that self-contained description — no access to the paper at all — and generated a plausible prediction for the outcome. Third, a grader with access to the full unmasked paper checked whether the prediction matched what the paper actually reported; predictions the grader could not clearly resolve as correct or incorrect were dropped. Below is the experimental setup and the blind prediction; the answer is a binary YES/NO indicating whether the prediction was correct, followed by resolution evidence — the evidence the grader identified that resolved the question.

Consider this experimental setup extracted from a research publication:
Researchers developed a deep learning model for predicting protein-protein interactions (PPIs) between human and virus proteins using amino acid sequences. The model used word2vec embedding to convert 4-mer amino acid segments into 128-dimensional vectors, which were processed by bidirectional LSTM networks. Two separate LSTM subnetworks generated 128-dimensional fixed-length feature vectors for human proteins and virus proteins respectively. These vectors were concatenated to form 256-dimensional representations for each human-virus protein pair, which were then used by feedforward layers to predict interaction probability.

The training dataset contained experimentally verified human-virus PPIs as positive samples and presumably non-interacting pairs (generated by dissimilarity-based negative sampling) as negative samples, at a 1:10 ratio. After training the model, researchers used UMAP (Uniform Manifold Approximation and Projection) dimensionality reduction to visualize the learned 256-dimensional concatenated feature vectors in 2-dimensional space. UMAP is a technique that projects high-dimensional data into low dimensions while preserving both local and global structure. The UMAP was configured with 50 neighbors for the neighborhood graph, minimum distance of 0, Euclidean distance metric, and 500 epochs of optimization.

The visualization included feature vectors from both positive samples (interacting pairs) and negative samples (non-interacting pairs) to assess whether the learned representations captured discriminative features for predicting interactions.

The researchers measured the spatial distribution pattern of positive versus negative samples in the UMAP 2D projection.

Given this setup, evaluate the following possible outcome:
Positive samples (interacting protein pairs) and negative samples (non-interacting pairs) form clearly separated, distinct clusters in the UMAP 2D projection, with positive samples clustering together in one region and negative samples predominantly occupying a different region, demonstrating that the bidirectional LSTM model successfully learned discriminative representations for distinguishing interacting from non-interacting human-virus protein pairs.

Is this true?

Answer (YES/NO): NO